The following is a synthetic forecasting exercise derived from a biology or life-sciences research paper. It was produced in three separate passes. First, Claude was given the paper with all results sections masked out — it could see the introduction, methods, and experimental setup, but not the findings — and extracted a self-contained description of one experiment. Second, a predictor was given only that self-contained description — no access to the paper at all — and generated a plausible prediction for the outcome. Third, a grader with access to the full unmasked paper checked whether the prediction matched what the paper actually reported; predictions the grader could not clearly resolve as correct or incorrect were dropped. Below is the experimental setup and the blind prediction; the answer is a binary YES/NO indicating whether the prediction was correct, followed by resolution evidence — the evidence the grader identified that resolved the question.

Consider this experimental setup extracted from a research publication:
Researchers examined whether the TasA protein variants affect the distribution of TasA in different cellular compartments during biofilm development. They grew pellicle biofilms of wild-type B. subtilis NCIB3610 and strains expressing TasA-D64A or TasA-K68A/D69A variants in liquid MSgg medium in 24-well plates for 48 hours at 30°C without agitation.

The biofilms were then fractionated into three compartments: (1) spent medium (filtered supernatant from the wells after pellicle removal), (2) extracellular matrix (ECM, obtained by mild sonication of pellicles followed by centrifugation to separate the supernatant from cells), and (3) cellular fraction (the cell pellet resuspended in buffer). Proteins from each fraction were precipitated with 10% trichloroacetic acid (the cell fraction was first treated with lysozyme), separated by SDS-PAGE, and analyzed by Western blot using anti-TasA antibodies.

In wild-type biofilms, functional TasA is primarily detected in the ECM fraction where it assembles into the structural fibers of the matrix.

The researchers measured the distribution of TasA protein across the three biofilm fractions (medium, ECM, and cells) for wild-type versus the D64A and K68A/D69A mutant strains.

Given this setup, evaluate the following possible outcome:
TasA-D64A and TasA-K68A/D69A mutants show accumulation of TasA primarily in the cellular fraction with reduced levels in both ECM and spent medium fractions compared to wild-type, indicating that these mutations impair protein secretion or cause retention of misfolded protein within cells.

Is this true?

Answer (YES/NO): NO